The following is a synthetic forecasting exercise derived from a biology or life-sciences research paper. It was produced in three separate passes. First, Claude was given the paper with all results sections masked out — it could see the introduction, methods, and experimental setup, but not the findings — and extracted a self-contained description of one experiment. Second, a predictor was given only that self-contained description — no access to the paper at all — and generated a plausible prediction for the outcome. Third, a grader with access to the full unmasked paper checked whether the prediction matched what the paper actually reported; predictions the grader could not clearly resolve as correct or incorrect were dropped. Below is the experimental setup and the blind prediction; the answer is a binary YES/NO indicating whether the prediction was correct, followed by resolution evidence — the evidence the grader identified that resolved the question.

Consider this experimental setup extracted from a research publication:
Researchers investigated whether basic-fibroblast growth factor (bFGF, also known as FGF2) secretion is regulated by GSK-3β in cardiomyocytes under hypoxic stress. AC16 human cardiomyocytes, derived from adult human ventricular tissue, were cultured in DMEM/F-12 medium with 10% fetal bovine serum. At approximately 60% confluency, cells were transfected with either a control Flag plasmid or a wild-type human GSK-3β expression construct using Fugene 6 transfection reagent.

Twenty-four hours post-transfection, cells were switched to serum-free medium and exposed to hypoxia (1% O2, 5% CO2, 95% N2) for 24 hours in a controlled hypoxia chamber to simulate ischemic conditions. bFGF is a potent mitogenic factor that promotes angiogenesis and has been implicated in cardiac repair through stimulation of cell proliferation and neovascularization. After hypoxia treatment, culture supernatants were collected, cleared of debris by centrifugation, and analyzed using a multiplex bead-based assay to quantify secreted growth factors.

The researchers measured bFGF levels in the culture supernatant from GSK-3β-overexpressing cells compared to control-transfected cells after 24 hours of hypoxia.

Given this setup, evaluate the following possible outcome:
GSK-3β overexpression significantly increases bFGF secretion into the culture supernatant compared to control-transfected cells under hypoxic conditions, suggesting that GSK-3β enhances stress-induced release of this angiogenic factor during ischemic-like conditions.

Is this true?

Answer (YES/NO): NO